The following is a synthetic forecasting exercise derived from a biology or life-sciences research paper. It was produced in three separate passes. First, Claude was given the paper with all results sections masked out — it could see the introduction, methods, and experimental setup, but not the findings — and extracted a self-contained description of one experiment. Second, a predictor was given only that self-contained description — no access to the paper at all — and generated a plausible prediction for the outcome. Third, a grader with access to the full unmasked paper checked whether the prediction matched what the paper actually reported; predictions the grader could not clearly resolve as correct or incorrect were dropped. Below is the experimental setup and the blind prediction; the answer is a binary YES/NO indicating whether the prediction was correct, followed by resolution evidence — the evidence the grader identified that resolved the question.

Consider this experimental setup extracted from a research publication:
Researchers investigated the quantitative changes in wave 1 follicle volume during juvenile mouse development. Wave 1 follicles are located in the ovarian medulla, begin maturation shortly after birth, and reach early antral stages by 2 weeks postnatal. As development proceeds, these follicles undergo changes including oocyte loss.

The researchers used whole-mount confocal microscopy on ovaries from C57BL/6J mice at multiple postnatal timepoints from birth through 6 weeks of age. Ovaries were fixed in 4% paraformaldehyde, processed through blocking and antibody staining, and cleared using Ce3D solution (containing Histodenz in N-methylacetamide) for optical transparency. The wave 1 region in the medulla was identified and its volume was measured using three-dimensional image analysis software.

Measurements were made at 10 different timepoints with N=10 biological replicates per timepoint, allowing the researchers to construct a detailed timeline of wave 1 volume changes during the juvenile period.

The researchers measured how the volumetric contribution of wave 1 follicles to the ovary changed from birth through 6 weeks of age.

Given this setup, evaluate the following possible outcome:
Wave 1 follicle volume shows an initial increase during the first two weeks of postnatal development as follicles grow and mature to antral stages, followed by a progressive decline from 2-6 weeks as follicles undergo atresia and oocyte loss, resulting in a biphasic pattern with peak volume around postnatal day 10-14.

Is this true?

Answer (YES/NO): NO